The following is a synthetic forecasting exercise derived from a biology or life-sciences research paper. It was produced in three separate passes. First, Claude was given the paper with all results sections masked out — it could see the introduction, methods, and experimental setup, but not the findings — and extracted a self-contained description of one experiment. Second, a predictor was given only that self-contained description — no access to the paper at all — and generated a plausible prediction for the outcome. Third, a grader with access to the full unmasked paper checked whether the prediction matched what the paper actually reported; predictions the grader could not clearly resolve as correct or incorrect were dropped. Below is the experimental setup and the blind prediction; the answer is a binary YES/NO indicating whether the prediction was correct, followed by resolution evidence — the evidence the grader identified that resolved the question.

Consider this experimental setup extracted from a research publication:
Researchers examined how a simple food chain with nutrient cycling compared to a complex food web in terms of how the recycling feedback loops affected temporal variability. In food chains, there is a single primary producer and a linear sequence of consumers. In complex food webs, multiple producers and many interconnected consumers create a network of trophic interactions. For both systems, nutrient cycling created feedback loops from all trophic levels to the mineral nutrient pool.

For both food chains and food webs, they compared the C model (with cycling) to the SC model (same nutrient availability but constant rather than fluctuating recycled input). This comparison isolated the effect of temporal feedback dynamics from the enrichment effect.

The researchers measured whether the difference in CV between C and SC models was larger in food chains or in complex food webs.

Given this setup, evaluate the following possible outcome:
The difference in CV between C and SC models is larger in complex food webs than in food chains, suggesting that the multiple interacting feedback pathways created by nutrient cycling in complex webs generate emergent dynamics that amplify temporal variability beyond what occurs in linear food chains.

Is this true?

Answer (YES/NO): NO